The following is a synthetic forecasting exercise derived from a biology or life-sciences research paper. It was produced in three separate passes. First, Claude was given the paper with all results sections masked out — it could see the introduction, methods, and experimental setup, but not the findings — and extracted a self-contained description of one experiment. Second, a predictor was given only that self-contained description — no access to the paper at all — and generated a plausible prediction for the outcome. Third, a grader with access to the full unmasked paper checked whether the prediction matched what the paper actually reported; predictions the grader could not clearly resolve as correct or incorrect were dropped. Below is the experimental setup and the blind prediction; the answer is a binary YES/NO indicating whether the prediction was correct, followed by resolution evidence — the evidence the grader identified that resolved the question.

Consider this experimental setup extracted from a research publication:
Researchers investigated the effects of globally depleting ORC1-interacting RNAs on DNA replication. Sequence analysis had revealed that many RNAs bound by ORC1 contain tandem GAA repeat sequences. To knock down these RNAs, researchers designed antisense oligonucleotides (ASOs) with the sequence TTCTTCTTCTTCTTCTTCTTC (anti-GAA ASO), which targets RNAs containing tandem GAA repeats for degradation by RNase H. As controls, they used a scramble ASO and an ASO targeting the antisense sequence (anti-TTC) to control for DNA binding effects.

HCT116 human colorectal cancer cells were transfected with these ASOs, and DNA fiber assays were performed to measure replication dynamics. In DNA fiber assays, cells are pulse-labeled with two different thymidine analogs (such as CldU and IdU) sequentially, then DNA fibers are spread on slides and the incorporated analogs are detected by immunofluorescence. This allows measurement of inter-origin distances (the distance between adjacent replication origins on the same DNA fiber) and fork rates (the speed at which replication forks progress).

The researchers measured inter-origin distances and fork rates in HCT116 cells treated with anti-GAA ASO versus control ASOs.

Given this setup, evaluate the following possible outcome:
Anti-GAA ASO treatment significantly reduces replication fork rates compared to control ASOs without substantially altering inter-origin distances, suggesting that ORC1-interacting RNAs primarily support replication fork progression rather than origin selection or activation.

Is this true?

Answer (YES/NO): NO